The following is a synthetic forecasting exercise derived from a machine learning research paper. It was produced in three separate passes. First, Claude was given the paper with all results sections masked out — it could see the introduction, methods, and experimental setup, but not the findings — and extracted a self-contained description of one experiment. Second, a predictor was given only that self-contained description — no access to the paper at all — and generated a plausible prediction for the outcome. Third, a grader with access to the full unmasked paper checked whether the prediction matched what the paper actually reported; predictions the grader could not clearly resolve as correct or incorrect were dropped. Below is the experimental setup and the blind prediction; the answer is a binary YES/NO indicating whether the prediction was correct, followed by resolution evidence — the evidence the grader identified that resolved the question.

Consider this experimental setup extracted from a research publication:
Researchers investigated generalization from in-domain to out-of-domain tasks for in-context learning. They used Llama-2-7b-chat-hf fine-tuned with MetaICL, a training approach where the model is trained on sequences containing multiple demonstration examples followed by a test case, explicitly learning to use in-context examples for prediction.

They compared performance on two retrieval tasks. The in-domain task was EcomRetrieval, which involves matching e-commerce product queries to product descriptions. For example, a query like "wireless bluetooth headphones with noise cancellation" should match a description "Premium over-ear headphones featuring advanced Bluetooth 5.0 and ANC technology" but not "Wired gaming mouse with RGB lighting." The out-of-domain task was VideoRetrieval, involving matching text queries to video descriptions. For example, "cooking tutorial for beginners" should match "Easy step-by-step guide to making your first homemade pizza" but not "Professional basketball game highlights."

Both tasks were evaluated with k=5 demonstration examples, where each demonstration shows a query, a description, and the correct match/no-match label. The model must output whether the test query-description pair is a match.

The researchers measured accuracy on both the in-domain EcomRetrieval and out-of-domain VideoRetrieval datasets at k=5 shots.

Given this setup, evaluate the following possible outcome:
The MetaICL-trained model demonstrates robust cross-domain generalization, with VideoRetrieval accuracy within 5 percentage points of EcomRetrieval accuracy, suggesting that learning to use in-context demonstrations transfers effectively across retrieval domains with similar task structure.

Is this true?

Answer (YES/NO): NO